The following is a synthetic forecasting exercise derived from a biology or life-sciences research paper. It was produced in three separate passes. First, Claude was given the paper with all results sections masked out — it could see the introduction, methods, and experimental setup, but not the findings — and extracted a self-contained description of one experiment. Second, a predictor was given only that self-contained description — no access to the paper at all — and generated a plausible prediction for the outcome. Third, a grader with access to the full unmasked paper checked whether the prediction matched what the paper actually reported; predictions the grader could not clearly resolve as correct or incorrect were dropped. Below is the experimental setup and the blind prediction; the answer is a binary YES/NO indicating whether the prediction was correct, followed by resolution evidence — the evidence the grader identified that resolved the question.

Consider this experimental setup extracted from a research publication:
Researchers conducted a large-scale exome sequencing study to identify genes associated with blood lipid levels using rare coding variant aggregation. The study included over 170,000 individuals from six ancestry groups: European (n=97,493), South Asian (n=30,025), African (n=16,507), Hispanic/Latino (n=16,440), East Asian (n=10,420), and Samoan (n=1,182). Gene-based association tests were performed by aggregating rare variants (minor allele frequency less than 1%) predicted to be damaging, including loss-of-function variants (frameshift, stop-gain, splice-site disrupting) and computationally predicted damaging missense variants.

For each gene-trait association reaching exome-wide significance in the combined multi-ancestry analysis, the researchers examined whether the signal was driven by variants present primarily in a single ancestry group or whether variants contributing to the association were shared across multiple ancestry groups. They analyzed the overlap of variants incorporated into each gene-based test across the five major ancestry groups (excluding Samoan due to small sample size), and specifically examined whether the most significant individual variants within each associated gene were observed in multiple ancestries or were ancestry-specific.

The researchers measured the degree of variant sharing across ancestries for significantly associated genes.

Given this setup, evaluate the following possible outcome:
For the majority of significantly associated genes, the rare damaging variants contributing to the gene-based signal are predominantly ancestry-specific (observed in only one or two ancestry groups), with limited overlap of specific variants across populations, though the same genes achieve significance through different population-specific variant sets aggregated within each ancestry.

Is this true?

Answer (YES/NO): YES